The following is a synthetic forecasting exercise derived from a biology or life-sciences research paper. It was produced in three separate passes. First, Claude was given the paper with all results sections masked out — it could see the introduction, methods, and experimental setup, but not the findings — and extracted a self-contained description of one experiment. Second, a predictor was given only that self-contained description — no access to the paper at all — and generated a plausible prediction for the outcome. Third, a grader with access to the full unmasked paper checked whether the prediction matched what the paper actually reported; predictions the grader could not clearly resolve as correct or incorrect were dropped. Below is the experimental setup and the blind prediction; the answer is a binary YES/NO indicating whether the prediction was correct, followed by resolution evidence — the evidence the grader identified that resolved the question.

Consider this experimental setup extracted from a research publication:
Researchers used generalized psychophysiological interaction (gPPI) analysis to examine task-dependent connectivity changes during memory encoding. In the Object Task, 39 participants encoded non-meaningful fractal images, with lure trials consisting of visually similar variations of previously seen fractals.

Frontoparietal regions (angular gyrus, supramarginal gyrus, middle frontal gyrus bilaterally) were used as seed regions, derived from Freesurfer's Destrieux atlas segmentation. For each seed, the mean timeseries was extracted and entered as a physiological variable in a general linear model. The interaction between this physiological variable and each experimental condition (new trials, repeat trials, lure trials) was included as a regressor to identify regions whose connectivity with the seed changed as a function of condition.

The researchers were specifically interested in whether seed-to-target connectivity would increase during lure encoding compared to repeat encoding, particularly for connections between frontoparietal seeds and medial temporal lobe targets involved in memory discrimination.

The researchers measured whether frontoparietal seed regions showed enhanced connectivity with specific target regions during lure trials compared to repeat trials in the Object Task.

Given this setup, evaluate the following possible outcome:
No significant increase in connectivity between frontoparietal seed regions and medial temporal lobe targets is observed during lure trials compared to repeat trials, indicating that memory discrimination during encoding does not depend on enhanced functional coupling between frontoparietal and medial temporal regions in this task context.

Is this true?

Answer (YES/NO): YES